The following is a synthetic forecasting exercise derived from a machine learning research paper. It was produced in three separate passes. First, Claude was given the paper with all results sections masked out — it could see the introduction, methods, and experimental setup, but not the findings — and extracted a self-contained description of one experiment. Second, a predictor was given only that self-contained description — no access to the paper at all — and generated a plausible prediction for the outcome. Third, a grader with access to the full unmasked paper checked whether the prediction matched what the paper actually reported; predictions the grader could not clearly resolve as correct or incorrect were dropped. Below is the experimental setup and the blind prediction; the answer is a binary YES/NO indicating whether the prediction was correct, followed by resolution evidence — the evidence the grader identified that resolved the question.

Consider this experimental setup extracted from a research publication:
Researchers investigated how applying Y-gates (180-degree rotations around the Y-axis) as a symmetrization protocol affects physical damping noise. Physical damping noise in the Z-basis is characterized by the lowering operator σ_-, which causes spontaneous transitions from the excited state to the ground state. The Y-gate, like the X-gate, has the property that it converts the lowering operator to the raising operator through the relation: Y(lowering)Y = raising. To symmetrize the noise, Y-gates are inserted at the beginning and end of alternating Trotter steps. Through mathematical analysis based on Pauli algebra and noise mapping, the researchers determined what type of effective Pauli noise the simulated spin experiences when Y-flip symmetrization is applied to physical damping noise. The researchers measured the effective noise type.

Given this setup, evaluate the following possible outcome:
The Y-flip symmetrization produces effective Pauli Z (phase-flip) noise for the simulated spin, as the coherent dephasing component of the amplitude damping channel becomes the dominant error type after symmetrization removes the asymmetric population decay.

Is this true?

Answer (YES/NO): NO